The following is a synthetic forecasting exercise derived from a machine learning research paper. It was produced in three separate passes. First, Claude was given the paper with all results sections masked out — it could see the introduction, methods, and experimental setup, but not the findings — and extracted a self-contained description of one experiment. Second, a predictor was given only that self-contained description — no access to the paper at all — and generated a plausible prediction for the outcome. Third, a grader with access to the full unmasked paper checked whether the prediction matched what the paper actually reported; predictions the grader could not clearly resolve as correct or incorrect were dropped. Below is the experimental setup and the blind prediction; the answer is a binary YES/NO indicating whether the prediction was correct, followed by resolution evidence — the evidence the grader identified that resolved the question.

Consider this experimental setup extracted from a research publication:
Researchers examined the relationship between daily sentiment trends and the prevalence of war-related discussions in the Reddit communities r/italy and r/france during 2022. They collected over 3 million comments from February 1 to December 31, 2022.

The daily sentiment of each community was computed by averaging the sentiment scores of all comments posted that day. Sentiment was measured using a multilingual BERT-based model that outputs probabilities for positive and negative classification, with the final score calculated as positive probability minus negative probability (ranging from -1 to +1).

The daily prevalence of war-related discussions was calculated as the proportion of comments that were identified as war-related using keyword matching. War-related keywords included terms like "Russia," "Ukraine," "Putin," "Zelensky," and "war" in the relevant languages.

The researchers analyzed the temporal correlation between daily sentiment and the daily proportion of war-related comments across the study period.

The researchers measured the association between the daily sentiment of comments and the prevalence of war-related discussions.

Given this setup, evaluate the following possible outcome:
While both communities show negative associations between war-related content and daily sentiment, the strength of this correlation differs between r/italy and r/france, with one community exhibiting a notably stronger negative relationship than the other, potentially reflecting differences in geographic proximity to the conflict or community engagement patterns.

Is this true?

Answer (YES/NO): YES